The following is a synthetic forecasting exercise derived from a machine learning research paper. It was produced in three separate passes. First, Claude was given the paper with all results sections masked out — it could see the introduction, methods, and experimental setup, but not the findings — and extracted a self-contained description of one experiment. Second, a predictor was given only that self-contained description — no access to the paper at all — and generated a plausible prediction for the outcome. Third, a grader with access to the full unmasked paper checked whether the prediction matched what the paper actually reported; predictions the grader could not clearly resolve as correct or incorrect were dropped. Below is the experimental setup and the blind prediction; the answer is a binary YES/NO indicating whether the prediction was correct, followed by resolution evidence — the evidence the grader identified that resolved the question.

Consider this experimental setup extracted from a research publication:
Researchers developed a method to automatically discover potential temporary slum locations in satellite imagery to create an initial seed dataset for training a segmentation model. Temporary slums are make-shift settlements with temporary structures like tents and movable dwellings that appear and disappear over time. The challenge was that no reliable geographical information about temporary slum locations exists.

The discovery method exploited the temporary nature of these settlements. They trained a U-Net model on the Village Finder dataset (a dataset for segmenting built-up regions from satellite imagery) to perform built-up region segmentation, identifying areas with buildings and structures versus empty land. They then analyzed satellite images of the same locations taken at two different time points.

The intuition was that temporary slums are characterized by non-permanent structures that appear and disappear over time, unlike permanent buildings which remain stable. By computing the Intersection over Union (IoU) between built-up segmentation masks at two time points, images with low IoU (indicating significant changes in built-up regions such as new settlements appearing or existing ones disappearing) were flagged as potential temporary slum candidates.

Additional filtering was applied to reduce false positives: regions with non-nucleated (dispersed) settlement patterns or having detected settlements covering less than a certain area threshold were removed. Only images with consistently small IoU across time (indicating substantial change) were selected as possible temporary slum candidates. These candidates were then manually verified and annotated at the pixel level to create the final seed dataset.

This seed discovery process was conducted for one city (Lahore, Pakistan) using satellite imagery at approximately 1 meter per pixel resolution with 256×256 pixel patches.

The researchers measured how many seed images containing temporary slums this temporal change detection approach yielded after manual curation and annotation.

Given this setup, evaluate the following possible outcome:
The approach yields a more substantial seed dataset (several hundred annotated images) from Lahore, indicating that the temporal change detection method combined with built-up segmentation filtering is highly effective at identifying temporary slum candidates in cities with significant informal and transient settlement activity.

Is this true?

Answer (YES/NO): NO